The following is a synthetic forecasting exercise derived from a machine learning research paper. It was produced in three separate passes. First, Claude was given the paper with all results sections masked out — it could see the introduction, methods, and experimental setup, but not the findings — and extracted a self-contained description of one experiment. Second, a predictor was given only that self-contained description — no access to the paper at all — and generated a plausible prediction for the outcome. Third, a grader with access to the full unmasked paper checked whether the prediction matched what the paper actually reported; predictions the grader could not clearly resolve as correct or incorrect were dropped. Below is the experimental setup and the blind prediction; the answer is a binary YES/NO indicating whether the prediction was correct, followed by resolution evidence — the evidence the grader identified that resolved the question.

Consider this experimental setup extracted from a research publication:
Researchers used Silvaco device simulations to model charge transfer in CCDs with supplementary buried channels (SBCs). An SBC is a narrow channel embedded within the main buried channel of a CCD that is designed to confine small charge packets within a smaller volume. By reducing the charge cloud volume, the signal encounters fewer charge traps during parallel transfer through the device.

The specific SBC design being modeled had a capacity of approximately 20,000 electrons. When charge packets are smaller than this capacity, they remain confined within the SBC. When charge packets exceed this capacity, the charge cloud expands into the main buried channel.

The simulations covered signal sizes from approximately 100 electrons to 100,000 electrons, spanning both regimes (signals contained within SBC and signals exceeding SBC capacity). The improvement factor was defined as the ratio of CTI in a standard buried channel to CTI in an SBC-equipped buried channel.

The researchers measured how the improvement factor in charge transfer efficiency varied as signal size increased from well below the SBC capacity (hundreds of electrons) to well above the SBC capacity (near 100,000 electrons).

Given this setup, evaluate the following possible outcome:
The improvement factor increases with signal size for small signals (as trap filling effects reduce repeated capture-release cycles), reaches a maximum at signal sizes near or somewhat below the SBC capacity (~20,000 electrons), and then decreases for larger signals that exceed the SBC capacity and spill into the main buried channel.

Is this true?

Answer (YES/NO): NO